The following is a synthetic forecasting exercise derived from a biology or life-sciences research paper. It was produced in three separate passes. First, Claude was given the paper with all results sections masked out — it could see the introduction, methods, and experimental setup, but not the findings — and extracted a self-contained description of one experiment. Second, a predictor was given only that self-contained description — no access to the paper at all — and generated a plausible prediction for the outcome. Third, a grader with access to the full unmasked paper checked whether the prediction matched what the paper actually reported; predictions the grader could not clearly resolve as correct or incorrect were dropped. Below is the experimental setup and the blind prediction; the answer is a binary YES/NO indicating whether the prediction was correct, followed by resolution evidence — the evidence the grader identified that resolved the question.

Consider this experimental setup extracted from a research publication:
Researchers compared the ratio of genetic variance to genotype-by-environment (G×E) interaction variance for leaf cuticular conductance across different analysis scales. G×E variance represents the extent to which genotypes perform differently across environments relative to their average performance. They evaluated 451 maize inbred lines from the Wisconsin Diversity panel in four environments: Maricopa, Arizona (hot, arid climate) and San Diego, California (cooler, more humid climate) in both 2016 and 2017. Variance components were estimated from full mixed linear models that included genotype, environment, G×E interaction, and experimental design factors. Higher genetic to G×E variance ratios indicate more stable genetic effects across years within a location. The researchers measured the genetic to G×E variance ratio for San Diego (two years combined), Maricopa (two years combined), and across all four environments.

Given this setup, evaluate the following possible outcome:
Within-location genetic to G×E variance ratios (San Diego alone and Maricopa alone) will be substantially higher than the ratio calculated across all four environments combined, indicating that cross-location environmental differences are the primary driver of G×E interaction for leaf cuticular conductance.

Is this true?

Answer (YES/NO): YES